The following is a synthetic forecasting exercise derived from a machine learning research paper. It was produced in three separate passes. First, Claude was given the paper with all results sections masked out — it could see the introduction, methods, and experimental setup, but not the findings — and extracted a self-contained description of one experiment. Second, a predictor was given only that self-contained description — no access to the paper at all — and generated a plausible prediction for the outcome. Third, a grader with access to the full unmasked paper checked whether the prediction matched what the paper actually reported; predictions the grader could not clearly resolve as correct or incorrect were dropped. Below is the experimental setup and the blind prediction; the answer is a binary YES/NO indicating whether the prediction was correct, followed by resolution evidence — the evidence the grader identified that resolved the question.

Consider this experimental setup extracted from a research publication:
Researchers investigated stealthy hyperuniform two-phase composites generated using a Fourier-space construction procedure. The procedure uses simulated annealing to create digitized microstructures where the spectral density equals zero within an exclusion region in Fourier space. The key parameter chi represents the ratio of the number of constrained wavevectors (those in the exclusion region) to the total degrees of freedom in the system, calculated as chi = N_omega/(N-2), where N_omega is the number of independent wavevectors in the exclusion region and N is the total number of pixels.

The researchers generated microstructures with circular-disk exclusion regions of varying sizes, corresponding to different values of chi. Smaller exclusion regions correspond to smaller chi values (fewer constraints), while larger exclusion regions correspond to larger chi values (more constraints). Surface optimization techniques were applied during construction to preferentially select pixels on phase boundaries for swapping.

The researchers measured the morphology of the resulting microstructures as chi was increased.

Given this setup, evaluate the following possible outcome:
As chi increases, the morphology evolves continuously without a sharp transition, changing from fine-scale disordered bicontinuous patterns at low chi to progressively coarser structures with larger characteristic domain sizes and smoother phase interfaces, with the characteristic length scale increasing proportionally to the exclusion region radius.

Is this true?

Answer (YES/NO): NO